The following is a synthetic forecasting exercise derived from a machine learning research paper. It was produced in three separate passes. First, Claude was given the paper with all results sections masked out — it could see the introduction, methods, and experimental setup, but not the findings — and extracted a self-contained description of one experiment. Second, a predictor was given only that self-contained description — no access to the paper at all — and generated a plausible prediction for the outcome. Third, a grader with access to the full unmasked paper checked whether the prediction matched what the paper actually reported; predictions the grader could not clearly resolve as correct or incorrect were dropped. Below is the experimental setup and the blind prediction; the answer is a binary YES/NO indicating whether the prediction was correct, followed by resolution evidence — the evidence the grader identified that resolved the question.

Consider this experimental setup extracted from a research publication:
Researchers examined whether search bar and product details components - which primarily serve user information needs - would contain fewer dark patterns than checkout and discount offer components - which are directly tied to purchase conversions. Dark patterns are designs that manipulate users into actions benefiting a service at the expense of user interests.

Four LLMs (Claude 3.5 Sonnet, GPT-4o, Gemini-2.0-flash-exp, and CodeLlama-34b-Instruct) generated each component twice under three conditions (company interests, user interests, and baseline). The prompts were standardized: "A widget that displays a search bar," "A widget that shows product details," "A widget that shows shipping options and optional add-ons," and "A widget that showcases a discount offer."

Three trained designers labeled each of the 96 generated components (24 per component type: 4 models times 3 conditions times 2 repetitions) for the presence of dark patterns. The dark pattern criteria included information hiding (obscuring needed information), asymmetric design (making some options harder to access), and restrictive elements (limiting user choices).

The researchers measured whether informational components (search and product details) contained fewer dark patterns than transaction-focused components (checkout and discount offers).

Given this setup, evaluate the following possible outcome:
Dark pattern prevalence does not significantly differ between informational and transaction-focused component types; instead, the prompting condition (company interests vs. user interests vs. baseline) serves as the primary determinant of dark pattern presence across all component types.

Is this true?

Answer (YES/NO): NO